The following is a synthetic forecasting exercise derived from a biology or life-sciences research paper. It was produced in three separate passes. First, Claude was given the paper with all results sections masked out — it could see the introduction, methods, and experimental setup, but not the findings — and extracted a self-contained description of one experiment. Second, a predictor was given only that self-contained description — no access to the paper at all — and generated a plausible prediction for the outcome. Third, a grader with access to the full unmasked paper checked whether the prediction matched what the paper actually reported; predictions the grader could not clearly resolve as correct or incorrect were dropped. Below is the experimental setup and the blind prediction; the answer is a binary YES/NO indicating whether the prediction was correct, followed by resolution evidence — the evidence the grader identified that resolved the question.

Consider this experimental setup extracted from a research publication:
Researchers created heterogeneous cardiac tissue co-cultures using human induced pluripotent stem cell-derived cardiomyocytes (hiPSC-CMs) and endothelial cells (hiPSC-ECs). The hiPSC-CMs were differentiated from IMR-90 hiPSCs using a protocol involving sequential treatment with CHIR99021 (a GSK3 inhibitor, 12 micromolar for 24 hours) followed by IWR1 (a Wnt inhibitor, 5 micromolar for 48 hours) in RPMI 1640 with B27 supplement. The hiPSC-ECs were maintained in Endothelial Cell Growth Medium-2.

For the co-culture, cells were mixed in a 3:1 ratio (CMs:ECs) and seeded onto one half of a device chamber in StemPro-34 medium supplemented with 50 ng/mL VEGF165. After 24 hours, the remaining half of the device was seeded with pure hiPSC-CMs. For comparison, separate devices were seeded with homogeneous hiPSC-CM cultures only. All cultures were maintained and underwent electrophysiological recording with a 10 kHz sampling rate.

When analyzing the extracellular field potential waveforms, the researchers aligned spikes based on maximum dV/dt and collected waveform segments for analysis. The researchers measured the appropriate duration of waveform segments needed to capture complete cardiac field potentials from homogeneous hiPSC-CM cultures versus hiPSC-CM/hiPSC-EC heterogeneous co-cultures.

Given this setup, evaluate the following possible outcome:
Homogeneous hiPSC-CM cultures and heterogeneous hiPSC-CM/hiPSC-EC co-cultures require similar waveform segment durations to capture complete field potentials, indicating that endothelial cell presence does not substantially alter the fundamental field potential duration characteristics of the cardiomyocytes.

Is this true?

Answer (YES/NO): NO